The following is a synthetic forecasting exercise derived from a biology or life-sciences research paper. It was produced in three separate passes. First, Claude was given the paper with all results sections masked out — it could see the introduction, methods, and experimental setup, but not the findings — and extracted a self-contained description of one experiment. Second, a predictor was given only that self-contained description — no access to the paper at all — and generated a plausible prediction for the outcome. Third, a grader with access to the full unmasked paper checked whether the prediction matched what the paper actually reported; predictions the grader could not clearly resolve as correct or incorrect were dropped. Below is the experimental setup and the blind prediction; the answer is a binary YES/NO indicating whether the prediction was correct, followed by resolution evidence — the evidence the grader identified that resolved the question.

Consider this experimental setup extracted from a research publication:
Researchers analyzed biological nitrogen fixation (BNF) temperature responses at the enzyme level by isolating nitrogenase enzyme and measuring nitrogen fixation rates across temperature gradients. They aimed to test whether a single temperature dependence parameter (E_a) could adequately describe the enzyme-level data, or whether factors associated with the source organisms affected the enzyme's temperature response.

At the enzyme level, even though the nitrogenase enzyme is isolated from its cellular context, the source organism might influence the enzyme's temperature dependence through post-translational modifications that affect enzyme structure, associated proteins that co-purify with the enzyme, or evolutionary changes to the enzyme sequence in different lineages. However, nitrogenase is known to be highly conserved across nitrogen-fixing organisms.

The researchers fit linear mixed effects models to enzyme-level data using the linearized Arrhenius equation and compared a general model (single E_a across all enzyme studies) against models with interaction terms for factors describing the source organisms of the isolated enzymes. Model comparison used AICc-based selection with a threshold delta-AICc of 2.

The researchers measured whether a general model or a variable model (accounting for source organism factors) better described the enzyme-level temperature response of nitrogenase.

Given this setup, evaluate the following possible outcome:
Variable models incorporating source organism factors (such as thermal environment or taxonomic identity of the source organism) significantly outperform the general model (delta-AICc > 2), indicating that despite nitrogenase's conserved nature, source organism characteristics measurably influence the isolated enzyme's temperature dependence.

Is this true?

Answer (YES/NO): NO